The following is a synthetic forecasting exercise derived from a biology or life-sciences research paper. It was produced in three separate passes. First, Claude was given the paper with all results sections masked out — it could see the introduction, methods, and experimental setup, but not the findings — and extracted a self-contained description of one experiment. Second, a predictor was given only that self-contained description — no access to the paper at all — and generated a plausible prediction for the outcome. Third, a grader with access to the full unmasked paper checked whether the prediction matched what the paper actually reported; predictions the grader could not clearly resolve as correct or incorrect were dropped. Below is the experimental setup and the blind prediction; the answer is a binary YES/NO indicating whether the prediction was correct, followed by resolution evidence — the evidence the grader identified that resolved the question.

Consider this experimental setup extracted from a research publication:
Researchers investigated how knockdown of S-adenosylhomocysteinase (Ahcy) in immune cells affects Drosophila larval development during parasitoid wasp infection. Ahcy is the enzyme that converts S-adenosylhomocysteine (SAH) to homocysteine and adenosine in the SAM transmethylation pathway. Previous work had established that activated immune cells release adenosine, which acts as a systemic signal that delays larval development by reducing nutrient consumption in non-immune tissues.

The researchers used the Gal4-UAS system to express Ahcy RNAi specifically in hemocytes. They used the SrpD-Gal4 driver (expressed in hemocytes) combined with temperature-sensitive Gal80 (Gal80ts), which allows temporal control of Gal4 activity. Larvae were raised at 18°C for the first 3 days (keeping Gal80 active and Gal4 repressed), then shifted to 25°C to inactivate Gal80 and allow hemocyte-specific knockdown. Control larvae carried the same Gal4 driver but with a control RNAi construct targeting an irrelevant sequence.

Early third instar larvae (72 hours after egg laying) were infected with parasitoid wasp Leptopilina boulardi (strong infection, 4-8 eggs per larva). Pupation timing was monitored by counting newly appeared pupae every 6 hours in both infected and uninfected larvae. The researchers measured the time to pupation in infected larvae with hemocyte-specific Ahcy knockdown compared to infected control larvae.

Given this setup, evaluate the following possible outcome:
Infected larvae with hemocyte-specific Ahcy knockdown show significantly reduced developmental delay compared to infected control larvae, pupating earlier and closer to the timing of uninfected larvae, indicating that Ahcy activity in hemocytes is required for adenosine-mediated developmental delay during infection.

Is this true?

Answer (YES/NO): YES